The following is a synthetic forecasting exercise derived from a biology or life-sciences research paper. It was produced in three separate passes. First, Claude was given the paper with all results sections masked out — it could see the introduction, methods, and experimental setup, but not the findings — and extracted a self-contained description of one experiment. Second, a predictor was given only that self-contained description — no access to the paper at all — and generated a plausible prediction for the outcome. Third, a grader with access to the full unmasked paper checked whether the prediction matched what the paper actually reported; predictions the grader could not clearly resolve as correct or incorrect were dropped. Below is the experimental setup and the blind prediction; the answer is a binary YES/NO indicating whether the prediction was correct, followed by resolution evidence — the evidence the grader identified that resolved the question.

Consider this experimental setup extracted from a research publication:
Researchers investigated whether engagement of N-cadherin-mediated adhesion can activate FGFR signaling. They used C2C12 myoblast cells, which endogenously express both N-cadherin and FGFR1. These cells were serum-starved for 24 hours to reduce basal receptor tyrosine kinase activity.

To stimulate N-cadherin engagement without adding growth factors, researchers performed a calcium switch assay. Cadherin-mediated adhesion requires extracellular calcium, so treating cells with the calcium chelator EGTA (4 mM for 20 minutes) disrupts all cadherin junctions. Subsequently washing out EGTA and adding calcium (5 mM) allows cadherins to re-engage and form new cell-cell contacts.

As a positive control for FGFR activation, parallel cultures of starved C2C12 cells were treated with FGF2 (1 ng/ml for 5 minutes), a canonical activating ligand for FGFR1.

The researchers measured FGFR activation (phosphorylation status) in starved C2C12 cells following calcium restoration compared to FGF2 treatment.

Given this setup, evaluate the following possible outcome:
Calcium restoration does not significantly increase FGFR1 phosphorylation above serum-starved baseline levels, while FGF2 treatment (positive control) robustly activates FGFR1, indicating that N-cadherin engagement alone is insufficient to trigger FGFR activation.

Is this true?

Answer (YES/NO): NO